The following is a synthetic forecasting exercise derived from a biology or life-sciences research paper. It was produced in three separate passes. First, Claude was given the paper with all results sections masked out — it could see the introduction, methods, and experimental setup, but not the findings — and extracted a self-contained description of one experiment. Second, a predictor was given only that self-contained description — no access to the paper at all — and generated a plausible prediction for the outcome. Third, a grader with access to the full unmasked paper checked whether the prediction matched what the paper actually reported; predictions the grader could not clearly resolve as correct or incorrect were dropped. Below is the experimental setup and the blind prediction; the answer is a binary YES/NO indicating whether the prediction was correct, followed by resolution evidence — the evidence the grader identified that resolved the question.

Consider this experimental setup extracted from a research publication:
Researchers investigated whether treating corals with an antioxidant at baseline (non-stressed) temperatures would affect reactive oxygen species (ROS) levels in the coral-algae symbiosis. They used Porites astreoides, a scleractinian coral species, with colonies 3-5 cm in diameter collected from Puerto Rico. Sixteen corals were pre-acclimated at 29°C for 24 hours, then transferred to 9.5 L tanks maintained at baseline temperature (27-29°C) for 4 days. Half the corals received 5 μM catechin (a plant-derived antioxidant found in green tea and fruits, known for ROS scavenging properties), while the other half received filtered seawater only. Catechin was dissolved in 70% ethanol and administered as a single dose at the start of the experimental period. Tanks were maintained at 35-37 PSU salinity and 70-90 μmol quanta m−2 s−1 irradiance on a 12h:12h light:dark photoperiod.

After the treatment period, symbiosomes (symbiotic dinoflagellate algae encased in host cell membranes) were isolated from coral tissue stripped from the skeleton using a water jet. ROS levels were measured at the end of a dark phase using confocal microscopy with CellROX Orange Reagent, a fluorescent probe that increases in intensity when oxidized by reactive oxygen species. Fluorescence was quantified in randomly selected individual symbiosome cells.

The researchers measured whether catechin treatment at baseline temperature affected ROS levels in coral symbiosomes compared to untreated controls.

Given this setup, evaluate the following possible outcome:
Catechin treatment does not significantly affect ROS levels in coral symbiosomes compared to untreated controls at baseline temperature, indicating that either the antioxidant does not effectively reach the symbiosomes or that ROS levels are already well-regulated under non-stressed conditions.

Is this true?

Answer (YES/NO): NO